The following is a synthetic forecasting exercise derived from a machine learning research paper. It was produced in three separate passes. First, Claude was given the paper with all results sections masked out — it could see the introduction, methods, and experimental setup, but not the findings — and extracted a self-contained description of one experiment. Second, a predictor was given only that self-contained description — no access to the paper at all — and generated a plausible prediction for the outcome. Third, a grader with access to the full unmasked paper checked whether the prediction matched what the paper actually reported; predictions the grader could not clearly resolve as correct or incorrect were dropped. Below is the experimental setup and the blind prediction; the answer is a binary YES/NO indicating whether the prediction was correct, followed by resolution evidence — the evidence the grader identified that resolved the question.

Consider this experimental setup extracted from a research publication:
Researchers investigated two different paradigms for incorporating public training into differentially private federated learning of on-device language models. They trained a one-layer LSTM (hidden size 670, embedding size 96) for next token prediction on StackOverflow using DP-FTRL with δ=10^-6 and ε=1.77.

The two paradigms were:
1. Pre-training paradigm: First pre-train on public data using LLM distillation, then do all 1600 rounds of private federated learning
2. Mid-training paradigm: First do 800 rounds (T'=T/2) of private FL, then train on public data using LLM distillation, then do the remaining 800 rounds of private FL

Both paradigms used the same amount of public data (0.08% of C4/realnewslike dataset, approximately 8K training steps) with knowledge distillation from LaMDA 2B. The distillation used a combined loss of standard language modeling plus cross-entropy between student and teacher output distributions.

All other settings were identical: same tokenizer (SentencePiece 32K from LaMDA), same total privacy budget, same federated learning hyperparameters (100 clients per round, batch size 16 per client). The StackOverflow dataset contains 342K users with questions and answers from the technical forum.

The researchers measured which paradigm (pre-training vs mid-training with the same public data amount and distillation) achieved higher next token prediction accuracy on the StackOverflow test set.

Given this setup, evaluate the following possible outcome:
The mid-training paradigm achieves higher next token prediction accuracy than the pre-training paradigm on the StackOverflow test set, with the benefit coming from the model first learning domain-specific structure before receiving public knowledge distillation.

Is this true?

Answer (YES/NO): YES